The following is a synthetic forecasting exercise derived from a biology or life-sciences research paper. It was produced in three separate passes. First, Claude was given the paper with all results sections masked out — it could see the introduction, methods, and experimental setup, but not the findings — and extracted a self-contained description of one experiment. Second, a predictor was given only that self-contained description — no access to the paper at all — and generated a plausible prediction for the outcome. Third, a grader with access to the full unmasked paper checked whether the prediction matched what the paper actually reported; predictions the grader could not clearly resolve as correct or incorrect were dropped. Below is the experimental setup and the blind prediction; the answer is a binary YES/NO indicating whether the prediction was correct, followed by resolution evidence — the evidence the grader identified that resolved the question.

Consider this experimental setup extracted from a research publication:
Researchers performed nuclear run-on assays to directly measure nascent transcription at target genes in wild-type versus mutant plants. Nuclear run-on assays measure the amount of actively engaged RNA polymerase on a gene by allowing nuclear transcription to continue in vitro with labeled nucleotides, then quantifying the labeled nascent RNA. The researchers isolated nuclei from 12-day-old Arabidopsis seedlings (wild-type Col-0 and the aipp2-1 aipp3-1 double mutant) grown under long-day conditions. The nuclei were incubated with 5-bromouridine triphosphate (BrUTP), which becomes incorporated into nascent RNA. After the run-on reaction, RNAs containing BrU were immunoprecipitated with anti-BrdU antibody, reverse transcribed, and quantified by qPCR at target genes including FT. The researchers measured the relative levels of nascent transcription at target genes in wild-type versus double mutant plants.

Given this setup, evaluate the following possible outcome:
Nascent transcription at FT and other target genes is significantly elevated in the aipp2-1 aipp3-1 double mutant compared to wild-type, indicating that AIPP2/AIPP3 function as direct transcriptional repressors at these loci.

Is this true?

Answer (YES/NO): NO